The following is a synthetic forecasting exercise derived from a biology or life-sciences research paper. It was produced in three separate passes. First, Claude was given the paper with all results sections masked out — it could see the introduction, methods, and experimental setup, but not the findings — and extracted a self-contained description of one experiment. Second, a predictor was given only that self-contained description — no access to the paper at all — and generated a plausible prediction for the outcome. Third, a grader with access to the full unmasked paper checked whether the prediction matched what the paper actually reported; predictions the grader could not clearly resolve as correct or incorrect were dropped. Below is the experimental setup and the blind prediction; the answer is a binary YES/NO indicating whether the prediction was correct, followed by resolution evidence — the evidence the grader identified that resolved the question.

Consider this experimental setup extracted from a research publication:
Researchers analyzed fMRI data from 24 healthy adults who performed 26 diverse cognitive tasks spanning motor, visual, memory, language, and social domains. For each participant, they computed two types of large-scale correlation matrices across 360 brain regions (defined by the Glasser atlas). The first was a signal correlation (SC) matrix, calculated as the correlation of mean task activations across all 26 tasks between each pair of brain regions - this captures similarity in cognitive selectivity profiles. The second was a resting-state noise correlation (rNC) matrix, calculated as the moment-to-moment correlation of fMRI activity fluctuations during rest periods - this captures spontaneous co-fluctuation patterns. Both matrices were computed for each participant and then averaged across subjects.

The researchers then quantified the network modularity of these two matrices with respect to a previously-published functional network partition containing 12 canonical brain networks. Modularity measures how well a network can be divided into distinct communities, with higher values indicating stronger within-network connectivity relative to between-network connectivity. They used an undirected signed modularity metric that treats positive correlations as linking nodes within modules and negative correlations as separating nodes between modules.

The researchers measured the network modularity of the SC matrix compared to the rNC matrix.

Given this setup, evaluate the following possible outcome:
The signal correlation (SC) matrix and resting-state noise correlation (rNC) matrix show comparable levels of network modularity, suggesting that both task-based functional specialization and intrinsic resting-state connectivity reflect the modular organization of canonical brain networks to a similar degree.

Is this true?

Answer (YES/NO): NO